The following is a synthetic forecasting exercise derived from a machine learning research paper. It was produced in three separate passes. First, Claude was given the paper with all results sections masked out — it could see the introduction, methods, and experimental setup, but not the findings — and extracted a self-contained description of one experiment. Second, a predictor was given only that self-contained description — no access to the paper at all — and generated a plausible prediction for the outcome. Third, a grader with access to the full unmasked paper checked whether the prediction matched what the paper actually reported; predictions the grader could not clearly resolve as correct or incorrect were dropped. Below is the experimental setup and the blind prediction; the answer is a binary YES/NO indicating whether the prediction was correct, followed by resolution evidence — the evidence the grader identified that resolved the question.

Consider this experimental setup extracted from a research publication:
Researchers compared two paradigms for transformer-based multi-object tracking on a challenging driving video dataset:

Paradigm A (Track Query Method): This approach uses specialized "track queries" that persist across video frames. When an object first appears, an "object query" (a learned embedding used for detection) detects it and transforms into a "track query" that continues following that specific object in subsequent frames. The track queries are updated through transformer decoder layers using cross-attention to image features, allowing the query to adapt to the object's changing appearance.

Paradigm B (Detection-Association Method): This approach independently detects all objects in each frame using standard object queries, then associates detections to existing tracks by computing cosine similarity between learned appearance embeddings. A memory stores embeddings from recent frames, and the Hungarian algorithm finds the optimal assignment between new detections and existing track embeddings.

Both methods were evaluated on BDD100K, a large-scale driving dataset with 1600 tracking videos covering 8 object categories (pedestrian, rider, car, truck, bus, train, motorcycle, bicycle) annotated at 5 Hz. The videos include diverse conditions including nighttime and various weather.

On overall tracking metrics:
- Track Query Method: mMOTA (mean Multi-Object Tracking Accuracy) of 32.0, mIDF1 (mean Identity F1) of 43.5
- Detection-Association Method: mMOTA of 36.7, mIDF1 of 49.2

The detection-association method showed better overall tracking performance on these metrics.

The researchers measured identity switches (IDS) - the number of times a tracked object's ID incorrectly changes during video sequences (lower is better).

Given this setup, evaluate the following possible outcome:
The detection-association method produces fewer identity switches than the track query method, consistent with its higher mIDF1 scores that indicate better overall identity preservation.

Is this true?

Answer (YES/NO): NO